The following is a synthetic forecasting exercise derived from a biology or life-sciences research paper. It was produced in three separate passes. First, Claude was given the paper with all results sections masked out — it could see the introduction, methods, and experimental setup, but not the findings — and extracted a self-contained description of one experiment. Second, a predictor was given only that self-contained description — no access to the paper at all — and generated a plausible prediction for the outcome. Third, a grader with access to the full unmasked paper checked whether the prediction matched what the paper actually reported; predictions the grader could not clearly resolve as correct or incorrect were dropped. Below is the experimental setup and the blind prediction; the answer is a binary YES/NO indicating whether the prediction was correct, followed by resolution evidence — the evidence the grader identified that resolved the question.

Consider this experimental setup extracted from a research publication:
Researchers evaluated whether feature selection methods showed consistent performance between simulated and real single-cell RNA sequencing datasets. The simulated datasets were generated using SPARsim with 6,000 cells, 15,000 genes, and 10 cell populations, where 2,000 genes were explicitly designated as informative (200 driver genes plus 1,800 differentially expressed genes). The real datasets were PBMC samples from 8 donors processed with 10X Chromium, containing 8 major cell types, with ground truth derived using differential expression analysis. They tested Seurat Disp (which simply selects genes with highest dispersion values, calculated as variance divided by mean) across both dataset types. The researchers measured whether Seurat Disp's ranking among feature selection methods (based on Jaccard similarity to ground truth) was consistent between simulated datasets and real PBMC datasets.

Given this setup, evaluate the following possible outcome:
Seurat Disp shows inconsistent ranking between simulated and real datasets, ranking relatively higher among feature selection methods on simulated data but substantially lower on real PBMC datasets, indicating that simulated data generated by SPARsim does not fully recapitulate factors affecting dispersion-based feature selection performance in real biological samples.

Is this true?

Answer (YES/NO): NO